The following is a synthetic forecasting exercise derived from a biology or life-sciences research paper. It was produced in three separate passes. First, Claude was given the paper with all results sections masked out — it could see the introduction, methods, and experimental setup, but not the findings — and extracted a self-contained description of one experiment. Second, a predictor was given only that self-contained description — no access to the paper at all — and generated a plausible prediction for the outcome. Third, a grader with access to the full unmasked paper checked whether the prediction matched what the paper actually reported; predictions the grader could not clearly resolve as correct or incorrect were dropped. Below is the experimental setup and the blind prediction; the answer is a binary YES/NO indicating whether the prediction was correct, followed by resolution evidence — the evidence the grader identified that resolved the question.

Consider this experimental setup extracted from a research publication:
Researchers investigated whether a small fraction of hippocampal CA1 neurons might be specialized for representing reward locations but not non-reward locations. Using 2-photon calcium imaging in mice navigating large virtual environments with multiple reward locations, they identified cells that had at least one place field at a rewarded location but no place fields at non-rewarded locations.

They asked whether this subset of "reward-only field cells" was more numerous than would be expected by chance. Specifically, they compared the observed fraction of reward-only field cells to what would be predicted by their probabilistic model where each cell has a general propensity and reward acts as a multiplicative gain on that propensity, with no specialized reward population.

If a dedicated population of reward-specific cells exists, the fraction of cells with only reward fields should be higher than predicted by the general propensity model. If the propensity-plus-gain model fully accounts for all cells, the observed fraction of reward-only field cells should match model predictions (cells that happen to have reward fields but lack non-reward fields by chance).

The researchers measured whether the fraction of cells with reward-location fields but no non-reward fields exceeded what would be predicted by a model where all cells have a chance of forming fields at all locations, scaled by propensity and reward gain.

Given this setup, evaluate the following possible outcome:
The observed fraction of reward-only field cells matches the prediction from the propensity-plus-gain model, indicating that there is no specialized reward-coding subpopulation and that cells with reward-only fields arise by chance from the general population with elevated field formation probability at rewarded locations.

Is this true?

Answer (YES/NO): YES